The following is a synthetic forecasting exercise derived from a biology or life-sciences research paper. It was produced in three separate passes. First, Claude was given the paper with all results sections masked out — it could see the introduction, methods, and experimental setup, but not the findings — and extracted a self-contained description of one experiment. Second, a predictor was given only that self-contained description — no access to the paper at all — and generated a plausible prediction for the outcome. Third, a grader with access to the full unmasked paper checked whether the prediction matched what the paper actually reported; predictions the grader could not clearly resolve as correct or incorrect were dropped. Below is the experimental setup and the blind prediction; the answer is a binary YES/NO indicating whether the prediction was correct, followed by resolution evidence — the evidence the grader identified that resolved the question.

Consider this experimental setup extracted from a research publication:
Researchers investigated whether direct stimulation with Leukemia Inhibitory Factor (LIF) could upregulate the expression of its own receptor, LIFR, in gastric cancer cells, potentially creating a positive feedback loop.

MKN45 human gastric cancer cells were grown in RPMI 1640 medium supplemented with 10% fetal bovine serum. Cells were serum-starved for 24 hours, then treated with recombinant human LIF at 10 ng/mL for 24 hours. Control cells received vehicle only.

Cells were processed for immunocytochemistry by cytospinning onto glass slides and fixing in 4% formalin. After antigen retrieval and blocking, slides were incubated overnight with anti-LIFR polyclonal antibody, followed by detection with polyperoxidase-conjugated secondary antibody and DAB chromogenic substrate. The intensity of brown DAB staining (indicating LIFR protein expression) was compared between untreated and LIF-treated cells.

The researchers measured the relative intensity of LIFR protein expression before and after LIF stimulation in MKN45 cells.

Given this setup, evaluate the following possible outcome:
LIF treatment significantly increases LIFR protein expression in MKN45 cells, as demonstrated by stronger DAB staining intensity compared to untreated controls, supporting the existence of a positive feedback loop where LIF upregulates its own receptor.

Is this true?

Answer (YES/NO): YES